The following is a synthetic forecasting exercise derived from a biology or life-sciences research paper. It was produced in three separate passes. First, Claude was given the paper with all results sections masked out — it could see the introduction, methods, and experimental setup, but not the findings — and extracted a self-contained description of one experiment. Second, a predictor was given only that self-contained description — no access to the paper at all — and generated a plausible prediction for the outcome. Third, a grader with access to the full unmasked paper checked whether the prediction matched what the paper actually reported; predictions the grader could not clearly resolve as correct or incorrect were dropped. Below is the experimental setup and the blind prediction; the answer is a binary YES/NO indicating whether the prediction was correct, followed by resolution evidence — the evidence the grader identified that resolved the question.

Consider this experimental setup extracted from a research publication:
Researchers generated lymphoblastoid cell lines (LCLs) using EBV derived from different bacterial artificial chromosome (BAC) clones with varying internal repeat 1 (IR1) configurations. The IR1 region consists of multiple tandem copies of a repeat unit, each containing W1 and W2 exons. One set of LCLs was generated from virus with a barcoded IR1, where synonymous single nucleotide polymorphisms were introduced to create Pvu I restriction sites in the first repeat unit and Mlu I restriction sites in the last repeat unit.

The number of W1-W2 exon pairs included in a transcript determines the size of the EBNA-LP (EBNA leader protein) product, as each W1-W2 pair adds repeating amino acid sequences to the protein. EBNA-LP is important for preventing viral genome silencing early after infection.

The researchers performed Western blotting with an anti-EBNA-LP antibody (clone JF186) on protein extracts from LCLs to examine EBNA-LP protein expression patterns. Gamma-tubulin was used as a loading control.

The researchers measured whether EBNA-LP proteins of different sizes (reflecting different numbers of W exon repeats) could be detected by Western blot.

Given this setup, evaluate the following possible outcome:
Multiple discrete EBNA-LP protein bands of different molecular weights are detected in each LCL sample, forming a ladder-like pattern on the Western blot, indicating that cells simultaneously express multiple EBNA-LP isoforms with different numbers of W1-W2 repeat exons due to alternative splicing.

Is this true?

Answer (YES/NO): YES